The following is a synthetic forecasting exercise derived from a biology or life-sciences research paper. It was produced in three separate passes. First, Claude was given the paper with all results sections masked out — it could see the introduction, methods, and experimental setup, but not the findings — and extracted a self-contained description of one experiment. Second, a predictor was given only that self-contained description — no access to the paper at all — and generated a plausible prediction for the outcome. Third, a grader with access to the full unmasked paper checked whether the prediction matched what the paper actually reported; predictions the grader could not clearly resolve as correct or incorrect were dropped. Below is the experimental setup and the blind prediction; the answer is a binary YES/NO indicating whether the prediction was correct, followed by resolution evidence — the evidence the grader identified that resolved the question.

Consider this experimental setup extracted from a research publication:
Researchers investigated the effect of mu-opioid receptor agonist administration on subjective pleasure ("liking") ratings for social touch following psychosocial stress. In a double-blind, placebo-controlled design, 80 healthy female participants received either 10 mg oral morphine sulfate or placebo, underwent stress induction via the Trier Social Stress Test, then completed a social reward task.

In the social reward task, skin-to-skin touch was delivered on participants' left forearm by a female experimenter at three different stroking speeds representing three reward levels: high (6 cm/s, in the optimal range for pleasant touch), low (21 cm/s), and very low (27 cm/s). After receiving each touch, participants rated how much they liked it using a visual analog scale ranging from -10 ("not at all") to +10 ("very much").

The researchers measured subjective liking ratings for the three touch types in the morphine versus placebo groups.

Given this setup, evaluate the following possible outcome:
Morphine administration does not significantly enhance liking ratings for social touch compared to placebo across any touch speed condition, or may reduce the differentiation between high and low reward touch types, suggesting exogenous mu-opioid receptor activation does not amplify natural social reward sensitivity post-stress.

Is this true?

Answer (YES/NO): YES